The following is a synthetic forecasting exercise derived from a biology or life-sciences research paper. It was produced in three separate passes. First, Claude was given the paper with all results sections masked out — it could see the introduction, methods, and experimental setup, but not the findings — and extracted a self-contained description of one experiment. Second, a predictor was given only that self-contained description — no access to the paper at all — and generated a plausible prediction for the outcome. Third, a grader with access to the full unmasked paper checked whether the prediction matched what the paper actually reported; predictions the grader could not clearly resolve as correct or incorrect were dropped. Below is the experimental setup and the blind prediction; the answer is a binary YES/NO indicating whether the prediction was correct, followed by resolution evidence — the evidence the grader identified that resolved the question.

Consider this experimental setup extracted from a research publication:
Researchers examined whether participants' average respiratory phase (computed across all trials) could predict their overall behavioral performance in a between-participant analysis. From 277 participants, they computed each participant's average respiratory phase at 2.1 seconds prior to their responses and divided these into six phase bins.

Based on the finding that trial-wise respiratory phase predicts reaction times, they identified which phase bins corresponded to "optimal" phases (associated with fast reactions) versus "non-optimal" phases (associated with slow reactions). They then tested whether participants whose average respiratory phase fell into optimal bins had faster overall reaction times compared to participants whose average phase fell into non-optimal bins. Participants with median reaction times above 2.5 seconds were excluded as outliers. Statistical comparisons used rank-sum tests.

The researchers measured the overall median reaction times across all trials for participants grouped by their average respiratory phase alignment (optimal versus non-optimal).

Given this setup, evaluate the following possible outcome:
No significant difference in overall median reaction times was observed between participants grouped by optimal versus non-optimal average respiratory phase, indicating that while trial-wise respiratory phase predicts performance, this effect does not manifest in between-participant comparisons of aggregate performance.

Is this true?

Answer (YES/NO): NO